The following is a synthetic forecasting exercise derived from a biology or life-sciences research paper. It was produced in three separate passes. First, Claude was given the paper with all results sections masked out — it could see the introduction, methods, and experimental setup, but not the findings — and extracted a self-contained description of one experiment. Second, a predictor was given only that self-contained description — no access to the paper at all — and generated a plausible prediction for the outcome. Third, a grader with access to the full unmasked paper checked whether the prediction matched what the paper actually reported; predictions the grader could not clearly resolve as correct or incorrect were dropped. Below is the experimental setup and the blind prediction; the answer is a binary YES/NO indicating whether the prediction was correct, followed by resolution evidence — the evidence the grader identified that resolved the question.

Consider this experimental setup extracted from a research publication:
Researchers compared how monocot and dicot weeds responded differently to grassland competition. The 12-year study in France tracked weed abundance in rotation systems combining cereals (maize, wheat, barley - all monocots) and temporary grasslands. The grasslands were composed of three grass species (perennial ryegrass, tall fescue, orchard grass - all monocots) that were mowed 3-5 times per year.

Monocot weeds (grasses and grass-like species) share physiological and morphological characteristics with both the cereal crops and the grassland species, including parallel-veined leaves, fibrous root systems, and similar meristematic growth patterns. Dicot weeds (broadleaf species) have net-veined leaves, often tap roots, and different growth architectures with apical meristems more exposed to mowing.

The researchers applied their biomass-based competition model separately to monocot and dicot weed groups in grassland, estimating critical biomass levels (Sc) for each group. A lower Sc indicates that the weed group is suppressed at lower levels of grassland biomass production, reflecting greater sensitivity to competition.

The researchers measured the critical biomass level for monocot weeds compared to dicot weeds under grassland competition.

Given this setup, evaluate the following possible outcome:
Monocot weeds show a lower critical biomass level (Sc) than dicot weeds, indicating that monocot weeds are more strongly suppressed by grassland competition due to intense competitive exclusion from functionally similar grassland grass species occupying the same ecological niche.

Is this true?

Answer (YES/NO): NO